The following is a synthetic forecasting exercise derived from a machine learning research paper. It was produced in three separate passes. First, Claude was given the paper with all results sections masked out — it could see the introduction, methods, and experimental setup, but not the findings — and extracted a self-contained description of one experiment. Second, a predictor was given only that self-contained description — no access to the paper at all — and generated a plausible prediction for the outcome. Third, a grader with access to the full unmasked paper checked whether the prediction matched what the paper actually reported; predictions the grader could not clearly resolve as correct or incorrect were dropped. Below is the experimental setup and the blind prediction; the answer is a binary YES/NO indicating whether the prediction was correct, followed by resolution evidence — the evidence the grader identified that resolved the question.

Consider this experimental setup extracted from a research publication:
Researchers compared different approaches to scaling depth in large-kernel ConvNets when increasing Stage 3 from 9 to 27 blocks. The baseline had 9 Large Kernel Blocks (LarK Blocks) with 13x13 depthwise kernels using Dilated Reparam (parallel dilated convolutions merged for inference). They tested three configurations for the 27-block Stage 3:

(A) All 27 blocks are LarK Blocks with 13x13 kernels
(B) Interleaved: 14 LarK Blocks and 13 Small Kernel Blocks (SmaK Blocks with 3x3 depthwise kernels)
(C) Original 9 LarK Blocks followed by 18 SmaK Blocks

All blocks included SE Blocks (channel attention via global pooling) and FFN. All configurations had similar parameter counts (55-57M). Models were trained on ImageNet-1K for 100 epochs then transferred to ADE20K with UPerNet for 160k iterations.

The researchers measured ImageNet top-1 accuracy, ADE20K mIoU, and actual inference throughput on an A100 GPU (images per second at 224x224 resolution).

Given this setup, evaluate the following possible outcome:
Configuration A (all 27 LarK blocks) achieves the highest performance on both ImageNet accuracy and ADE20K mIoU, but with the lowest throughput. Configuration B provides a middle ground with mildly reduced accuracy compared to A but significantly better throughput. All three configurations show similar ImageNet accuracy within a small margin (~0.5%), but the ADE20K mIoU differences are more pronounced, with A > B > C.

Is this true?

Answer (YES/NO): NO